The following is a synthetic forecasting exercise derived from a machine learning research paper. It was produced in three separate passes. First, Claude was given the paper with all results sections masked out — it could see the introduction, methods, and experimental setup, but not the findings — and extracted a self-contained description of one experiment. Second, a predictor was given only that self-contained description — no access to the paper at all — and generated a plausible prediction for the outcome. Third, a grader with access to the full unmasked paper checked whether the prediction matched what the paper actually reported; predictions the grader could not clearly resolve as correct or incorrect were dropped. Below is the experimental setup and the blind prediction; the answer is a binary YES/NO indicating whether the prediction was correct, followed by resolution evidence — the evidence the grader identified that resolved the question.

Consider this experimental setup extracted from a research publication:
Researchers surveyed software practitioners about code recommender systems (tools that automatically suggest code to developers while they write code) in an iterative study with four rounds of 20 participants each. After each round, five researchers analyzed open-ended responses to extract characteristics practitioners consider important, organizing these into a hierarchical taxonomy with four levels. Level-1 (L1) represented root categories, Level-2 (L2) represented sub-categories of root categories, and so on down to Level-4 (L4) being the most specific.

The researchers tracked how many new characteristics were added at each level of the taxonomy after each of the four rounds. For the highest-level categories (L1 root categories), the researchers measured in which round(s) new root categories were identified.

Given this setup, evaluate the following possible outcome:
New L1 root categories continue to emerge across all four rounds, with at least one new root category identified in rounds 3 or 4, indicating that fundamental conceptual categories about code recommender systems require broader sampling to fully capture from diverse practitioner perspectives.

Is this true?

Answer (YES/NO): NO